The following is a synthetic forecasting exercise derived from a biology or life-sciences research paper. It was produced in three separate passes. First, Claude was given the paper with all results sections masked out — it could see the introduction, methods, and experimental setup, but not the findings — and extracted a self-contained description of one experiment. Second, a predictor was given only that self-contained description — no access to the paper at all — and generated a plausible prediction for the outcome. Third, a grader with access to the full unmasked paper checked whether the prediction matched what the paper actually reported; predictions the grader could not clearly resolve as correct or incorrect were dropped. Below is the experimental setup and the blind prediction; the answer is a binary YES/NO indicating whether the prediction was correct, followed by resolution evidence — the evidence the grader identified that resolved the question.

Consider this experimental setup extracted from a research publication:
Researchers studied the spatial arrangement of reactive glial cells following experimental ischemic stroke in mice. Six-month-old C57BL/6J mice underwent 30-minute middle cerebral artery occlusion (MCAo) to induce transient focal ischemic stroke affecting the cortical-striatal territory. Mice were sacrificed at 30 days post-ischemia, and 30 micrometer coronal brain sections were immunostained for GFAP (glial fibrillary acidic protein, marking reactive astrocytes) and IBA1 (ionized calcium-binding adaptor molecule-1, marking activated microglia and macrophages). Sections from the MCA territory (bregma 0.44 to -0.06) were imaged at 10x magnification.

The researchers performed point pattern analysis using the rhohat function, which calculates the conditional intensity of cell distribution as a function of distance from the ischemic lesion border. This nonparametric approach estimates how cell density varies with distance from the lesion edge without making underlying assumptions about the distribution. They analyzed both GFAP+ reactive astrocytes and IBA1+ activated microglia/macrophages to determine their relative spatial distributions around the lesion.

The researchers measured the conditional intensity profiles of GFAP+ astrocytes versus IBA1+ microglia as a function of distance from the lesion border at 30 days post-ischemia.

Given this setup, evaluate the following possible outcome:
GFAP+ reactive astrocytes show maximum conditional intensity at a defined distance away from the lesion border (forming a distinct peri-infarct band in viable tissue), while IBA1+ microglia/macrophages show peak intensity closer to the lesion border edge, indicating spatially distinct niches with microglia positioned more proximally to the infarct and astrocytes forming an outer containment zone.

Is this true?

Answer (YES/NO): YES